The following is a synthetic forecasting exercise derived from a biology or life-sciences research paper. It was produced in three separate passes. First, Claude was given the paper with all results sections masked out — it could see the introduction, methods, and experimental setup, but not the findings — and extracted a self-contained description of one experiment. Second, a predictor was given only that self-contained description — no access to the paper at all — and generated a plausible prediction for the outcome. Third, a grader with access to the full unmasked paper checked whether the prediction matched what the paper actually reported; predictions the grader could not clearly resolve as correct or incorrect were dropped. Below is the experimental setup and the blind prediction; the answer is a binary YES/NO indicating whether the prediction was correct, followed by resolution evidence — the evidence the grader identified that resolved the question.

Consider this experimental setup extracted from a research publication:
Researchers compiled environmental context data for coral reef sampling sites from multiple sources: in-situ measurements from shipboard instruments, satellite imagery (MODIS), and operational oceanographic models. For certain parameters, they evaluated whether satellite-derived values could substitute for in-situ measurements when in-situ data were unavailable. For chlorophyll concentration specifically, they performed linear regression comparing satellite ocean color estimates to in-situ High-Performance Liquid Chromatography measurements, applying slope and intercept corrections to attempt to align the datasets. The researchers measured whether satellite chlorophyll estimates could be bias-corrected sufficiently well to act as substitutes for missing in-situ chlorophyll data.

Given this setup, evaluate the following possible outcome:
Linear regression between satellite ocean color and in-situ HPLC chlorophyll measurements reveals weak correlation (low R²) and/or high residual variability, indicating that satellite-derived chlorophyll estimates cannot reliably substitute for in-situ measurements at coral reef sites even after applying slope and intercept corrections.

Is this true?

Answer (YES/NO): YES